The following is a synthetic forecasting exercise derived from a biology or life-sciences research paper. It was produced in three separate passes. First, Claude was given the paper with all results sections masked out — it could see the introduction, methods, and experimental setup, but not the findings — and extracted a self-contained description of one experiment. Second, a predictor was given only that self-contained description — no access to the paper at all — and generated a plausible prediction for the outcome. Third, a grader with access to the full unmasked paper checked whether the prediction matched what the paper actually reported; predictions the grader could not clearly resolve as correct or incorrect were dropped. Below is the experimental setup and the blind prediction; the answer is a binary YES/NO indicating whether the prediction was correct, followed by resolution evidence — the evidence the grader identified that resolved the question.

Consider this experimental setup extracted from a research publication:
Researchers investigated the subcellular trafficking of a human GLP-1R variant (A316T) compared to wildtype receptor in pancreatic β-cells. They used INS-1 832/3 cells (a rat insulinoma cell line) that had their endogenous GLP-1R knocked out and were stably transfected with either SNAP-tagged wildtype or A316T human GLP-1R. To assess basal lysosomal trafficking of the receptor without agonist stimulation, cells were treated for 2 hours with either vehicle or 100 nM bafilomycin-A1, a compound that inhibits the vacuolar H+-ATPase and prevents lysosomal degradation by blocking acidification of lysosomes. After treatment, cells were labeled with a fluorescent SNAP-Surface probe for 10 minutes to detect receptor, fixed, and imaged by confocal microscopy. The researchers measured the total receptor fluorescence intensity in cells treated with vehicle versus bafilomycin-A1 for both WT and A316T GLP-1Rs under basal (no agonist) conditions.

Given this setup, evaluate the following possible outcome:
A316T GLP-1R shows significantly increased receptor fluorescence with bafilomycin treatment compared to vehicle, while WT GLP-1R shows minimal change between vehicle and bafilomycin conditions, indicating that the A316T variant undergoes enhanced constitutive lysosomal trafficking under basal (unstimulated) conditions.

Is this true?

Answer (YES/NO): YES